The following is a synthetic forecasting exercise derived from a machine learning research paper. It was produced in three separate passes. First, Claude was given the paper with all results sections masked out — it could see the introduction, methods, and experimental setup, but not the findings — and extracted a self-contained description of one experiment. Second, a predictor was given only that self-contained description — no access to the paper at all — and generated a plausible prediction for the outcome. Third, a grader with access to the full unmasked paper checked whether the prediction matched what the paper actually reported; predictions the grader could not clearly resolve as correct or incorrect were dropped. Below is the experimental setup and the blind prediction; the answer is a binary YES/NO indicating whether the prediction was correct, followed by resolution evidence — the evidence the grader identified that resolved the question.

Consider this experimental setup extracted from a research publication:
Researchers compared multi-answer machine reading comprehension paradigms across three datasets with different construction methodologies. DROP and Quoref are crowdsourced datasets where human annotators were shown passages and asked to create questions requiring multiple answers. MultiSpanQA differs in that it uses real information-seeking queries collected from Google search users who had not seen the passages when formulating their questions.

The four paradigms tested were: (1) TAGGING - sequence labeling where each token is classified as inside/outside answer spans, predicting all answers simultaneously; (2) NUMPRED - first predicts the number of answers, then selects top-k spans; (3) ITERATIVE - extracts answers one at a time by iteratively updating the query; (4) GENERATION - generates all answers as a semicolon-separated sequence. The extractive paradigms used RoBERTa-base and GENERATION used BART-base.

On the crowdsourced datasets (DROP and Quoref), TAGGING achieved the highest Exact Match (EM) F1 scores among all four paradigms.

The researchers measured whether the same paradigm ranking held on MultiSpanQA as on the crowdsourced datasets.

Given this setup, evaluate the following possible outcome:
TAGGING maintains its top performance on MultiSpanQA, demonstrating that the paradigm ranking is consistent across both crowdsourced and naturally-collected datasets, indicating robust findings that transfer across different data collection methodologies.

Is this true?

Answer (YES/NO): NO